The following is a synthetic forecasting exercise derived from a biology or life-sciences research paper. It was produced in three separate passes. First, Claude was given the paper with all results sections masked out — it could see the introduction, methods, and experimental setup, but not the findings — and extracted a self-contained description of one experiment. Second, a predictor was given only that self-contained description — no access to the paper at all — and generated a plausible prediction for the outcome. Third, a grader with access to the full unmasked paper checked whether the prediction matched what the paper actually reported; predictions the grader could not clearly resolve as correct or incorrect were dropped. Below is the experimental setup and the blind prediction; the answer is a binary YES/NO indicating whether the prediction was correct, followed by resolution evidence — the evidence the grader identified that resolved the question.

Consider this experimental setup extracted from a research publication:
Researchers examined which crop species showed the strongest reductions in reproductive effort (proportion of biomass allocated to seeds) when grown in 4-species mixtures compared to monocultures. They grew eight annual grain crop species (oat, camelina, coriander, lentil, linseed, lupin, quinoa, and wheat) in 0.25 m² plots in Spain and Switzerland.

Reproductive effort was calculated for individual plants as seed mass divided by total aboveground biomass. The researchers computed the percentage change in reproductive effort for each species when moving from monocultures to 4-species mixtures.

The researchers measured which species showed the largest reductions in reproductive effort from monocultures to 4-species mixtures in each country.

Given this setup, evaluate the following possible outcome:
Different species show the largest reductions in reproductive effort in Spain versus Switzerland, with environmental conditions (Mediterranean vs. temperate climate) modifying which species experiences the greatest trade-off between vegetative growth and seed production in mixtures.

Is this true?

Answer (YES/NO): YES